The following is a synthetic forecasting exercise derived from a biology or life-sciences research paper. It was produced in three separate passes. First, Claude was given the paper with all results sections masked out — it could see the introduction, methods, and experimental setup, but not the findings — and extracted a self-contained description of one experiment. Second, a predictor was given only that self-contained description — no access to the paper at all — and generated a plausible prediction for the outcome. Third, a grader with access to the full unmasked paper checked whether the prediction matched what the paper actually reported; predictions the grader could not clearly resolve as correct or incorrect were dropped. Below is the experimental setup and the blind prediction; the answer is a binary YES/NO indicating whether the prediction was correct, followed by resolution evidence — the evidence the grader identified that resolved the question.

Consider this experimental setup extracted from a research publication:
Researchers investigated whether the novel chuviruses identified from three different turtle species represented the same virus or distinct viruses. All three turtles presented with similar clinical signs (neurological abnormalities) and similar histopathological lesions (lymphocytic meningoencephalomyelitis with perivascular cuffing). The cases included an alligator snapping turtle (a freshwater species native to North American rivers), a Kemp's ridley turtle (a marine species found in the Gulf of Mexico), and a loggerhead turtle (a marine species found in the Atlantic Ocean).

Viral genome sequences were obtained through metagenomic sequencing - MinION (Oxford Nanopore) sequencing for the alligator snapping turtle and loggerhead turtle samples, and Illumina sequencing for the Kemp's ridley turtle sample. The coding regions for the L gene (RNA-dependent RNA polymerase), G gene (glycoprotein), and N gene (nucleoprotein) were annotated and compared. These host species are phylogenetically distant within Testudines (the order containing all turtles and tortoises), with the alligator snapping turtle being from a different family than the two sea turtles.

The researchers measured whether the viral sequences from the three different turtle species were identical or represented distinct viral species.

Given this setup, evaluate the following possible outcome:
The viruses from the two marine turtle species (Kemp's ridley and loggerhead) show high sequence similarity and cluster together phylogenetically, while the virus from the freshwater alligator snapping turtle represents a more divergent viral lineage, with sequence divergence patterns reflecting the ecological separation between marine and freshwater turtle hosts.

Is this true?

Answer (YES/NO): YES